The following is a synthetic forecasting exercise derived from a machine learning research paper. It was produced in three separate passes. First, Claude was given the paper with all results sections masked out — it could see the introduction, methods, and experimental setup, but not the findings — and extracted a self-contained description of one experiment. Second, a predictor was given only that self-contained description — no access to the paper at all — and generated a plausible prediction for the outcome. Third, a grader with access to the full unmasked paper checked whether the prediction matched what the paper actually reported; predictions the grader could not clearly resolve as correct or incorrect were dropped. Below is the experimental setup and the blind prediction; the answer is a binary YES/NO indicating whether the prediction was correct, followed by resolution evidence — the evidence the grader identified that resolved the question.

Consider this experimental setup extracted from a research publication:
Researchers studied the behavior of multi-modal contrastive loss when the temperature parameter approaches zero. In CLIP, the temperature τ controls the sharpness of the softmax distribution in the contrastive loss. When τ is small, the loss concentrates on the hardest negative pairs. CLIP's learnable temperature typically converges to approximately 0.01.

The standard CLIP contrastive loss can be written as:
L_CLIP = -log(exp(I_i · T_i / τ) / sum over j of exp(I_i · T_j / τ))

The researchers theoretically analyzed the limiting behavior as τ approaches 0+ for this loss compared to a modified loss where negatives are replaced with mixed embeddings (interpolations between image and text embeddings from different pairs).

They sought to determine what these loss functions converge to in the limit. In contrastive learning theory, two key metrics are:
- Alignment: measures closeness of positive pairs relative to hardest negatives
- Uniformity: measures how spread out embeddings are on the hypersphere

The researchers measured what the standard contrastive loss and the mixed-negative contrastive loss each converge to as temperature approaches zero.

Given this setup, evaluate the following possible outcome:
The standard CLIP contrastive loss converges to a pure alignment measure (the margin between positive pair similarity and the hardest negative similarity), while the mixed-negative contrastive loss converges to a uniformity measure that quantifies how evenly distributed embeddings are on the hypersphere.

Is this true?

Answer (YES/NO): YES